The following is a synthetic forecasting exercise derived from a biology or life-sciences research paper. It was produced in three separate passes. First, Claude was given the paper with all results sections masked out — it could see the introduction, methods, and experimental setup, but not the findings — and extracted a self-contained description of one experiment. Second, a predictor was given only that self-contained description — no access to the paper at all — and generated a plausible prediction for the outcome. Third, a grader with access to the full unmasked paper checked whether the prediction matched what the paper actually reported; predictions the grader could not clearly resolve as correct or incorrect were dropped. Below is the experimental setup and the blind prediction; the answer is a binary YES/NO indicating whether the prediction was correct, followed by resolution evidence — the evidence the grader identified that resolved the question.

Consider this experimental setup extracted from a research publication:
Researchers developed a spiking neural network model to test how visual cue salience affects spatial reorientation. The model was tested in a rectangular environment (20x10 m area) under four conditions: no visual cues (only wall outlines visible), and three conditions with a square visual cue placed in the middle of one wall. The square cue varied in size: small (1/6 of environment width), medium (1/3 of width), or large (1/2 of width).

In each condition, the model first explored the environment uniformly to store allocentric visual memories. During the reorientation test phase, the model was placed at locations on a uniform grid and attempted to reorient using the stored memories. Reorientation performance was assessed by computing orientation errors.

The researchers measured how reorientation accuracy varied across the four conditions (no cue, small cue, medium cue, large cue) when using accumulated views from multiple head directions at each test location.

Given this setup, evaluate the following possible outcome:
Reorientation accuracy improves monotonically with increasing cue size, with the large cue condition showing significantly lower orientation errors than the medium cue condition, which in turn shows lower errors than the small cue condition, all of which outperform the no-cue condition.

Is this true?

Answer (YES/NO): NO